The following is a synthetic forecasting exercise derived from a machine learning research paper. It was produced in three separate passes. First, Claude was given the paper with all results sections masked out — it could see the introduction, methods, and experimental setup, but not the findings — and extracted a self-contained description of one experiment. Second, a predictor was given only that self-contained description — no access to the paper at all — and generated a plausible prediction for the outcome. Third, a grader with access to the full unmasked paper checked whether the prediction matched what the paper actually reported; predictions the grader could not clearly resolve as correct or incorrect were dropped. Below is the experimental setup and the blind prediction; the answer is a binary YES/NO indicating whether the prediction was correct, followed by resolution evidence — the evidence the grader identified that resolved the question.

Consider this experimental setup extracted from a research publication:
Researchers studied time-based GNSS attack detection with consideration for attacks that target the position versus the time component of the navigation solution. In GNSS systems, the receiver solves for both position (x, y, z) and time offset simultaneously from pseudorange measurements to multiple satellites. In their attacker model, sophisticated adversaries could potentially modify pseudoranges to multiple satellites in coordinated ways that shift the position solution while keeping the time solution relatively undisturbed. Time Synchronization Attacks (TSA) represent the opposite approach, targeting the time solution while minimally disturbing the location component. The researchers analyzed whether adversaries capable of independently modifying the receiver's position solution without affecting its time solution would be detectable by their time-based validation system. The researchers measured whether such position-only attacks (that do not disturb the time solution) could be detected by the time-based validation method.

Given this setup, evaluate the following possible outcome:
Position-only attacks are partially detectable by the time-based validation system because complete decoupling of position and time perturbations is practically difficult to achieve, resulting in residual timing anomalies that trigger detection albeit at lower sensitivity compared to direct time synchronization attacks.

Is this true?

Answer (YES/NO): NO